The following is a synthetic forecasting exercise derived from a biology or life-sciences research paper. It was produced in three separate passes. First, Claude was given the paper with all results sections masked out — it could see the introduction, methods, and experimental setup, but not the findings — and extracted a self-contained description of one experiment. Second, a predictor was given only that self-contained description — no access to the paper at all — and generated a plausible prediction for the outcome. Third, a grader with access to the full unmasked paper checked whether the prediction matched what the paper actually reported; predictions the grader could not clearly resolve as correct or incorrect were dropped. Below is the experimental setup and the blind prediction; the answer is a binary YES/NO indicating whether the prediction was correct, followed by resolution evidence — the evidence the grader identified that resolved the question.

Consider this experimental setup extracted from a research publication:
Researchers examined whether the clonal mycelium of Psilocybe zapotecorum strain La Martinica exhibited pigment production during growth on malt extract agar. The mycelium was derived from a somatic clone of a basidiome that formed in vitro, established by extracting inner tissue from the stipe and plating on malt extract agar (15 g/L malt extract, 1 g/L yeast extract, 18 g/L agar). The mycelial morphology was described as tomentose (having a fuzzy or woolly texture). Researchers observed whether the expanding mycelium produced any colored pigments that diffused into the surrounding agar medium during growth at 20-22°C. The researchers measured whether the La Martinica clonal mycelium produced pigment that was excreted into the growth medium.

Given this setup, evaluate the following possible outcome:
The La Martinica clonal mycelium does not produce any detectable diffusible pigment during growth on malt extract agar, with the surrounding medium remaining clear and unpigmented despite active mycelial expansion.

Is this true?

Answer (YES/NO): YES